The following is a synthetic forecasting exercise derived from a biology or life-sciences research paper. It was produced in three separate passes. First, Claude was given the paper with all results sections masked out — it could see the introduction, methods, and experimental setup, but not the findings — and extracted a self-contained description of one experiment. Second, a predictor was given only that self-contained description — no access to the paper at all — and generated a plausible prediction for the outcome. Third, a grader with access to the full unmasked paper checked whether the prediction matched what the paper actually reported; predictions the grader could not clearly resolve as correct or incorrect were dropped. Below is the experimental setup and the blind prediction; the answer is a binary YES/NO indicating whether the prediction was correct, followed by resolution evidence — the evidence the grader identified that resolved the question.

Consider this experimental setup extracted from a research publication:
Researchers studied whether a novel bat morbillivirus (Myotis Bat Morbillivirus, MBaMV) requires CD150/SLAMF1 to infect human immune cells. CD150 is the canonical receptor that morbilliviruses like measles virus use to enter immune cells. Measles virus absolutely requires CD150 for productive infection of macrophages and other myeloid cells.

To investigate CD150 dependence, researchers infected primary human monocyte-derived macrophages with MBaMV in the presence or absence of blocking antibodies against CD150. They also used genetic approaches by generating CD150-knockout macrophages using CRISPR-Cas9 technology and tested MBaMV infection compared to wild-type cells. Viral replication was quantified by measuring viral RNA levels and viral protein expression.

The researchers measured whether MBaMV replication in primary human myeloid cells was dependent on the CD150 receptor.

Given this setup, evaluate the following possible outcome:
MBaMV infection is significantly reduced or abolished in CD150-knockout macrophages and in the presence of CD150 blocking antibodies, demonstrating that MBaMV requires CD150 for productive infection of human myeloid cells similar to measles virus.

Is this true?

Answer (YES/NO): NO